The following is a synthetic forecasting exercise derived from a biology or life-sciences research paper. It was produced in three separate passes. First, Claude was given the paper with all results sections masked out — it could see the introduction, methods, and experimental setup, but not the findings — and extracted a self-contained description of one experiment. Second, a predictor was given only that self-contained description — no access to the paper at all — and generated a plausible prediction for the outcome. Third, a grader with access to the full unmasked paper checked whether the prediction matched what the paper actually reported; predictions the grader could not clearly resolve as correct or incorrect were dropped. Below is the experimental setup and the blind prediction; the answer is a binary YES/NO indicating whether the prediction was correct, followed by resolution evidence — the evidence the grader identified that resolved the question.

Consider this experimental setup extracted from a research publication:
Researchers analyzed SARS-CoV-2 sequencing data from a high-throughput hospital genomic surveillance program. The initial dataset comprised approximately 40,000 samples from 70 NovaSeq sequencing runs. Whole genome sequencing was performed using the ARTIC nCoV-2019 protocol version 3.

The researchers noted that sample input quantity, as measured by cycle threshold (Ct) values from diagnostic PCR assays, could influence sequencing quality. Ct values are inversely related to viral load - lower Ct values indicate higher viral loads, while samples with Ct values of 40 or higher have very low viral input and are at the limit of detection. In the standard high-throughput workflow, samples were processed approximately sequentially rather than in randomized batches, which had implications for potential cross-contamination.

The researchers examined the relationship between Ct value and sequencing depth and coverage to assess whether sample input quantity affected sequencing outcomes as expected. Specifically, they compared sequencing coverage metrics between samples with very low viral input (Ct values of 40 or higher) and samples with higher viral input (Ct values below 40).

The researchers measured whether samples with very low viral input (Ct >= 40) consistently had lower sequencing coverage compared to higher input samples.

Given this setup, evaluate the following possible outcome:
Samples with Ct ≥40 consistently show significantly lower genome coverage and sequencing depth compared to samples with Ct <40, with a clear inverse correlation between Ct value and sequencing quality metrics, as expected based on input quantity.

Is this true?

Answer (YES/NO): NO